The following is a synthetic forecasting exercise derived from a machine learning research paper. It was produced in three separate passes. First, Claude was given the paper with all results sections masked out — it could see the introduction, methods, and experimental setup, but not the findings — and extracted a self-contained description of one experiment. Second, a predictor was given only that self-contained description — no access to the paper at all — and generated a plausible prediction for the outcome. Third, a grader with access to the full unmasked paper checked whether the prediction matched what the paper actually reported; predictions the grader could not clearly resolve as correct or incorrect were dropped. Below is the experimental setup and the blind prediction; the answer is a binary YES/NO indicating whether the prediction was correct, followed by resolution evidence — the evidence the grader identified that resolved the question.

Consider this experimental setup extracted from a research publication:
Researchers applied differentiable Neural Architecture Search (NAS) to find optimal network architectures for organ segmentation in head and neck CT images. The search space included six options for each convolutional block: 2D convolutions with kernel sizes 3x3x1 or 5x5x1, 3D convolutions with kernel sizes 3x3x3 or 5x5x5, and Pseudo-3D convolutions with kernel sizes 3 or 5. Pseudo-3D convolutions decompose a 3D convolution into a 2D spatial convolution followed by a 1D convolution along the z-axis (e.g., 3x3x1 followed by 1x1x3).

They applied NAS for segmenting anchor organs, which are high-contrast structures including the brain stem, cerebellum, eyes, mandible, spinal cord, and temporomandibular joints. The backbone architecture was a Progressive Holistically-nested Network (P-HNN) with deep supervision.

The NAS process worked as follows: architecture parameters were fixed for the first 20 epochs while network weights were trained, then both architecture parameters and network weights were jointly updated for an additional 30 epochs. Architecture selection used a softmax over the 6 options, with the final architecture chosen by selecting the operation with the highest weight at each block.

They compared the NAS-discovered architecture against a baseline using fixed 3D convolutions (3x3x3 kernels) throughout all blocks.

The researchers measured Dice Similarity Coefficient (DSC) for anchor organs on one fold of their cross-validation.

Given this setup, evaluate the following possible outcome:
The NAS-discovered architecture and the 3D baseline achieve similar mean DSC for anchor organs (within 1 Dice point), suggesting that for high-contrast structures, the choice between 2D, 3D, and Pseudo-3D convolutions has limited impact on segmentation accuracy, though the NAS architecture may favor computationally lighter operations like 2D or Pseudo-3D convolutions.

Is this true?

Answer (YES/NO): NO